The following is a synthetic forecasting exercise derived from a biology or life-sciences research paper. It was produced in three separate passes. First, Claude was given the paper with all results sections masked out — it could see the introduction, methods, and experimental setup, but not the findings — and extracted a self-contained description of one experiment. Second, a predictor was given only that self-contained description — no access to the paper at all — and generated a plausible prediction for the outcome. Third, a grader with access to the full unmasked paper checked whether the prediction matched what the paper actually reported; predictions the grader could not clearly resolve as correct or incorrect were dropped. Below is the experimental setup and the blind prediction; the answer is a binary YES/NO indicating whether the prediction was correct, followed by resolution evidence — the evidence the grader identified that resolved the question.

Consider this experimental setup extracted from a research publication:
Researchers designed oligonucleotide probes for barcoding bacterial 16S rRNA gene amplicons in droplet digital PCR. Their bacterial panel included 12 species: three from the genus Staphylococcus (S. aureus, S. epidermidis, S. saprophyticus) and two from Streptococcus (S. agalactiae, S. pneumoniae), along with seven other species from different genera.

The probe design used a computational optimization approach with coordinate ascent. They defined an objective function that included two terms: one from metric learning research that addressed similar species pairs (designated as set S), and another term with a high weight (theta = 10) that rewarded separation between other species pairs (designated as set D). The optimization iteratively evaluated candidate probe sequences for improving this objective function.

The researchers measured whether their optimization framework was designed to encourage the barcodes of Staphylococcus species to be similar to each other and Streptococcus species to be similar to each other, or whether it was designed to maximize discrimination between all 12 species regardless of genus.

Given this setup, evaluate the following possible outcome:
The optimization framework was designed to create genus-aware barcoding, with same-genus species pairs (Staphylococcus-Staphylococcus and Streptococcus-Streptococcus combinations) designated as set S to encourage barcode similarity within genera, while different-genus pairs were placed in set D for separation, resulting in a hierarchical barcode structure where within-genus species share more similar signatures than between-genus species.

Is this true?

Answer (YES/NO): YES